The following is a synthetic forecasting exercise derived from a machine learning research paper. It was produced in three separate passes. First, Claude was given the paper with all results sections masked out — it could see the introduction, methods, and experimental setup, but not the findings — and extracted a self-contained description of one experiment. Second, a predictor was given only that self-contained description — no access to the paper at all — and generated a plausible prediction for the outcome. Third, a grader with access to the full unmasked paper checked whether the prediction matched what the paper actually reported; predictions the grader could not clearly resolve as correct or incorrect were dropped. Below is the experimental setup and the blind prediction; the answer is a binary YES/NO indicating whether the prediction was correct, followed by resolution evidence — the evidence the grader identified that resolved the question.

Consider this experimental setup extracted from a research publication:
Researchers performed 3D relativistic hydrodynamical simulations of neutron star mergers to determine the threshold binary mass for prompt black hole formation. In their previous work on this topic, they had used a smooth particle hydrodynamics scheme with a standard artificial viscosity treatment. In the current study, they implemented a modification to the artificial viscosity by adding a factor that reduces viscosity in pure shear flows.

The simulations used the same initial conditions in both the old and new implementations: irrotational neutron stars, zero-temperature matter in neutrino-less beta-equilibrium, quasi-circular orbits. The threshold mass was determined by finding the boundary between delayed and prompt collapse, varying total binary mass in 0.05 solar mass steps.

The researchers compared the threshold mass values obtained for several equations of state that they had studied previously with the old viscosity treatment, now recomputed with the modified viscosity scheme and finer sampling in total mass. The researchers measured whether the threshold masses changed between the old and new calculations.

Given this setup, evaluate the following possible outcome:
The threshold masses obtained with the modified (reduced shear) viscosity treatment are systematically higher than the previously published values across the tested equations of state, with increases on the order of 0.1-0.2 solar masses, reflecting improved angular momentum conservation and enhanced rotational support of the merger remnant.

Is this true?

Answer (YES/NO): NO